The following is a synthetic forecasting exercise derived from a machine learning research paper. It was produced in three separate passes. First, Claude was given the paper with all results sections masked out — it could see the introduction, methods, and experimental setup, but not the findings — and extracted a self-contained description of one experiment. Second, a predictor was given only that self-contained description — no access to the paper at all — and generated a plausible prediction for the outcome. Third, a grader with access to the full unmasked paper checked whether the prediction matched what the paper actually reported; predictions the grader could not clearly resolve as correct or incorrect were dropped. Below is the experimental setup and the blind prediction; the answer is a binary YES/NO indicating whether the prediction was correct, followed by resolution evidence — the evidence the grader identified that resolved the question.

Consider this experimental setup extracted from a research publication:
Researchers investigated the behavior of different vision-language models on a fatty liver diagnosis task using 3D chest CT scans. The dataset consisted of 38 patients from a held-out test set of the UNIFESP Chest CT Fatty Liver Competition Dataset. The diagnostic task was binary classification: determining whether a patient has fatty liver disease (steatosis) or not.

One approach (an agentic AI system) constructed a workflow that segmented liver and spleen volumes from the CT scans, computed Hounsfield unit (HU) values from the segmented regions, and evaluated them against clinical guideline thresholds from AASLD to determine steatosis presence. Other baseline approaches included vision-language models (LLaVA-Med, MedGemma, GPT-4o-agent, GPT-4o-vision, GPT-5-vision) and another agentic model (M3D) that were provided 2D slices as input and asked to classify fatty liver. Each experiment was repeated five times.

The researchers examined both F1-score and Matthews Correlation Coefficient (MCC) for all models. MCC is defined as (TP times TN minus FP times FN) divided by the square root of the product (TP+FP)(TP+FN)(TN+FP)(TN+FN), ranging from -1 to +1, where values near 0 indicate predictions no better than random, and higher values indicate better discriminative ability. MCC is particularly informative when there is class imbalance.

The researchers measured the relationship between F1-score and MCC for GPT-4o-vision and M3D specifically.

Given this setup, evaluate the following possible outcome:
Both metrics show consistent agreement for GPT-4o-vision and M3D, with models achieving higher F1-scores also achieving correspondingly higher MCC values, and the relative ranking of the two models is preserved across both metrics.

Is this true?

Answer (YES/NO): NO